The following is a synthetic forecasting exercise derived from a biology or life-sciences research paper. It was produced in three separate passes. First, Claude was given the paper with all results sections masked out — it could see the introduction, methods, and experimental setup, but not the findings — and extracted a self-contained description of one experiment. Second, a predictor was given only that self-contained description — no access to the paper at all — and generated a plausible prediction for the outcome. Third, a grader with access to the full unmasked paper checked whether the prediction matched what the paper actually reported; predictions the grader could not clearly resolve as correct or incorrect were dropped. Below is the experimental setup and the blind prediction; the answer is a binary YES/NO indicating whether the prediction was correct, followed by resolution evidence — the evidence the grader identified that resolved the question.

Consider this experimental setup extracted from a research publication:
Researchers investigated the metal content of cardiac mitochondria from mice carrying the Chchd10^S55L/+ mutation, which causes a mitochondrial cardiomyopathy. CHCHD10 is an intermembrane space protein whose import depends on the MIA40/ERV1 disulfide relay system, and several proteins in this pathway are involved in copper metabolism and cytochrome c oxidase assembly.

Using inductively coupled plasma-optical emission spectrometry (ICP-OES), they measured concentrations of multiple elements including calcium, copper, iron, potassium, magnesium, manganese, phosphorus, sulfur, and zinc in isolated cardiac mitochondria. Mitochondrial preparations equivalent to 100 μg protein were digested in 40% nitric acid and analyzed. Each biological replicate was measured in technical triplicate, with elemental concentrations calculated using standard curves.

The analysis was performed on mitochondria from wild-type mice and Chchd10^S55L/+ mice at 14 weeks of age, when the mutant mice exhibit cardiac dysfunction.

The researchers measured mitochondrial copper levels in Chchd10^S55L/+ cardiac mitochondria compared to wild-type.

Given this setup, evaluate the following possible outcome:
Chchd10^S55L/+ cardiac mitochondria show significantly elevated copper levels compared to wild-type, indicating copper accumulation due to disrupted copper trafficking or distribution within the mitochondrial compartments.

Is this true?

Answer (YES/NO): NO